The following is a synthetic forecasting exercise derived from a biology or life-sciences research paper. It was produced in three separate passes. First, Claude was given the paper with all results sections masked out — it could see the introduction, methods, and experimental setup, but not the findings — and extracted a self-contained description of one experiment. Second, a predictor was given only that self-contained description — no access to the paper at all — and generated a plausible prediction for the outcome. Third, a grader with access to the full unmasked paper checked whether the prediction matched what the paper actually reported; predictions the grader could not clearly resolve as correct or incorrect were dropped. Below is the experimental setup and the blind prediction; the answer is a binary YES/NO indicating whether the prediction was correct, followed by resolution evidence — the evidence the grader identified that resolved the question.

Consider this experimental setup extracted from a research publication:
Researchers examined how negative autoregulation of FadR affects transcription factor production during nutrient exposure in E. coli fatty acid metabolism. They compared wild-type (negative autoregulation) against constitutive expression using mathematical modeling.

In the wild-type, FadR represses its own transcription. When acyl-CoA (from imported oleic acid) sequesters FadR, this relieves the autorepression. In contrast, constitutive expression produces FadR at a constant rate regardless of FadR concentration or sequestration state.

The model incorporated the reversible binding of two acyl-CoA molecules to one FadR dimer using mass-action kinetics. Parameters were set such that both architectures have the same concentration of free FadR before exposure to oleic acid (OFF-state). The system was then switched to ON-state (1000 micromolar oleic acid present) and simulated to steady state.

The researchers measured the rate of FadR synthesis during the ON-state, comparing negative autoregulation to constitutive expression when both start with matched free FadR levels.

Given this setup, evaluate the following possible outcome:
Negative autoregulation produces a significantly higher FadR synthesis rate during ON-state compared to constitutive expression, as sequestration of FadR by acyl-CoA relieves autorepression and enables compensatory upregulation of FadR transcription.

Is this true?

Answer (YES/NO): NO